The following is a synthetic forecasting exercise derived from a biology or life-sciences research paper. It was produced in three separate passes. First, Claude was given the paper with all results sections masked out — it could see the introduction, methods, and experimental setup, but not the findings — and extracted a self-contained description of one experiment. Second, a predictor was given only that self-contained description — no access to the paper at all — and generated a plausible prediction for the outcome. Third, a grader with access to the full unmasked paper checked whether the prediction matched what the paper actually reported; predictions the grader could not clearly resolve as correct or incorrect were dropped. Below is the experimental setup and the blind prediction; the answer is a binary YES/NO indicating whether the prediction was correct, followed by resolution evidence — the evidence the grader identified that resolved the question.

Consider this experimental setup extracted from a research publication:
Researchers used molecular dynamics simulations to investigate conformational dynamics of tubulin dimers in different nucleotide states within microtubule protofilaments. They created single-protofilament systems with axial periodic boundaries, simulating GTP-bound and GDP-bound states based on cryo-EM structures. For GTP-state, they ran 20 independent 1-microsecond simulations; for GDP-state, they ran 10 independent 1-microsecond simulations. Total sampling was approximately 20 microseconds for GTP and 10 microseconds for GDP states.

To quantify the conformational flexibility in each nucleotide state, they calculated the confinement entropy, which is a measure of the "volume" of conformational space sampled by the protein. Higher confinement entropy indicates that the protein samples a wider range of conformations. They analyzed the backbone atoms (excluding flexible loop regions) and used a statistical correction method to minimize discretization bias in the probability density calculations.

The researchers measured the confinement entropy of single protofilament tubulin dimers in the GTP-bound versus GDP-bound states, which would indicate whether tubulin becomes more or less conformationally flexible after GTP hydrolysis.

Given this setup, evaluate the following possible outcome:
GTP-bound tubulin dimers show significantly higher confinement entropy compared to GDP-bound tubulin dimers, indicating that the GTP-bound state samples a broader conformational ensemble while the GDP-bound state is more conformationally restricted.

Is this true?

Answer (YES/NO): YES